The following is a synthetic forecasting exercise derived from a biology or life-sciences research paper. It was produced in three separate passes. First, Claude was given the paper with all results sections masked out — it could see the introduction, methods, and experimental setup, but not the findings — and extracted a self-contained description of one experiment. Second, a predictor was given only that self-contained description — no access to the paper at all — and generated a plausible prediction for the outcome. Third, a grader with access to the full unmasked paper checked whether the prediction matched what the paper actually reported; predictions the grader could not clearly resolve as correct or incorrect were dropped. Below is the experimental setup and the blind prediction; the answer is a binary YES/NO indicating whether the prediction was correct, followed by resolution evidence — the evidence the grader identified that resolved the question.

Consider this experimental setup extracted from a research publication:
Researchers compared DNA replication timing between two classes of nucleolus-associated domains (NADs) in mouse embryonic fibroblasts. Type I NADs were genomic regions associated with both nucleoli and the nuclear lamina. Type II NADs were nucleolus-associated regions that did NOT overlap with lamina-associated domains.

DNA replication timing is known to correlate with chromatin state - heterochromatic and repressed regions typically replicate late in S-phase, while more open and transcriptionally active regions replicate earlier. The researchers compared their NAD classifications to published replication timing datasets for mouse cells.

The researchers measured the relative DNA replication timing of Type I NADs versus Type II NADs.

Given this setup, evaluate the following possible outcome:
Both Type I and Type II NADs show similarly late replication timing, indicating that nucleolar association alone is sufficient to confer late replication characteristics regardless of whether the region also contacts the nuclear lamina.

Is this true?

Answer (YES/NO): NO